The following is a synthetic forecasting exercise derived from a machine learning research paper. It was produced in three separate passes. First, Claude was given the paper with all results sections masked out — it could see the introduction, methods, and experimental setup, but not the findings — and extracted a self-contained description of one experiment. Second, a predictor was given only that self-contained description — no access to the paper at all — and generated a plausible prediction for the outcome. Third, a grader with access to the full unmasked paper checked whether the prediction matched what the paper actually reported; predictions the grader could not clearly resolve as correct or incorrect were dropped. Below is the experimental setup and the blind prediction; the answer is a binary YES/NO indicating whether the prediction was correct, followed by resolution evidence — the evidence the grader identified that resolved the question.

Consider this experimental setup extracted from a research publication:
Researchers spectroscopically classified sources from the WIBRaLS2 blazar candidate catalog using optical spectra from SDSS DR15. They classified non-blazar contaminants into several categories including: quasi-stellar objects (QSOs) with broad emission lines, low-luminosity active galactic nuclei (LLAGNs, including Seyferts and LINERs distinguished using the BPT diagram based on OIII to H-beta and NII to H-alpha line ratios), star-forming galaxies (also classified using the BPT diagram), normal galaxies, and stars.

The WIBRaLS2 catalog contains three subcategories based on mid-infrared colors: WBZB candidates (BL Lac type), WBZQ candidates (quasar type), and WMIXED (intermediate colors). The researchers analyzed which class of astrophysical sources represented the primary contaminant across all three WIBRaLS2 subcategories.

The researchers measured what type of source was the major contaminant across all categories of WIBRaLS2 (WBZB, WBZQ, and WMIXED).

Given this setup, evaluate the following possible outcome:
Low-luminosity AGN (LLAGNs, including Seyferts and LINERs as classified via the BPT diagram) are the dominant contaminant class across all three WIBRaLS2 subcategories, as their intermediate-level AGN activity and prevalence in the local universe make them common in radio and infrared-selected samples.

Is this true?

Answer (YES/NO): NO